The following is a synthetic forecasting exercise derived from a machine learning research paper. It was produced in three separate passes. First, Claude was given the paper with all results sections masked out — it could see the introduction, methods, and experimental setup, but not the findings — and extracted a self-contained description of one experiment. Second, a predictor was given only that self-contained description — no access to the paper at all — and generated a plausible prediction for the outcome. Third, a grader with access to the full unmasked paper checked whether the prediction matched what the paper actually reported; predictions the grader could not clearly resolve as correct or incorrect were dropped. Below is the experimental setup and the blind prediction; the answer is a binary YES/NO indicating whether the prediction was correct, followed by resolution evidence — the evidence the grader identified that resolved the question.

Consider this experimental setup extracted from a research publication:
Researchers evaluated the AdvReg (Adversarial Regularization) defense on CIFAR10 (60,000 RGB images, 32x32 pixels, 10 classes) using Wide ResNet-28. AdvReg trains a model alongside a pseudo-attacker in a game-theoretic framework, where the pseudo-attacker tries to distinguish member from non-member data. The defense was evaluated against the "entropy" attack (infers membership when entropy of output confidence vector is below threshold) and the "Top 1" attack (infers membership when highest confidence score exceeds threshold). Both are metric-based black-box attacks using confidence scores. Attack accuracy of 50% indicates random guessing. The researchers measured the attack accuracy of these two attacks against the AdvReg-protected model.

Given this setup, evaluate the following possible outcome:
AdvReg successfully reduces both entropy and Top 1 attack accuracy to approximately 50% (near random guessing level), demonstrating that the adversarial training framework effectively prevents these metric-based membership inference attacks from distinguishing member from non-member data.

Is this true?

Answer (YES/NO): YES